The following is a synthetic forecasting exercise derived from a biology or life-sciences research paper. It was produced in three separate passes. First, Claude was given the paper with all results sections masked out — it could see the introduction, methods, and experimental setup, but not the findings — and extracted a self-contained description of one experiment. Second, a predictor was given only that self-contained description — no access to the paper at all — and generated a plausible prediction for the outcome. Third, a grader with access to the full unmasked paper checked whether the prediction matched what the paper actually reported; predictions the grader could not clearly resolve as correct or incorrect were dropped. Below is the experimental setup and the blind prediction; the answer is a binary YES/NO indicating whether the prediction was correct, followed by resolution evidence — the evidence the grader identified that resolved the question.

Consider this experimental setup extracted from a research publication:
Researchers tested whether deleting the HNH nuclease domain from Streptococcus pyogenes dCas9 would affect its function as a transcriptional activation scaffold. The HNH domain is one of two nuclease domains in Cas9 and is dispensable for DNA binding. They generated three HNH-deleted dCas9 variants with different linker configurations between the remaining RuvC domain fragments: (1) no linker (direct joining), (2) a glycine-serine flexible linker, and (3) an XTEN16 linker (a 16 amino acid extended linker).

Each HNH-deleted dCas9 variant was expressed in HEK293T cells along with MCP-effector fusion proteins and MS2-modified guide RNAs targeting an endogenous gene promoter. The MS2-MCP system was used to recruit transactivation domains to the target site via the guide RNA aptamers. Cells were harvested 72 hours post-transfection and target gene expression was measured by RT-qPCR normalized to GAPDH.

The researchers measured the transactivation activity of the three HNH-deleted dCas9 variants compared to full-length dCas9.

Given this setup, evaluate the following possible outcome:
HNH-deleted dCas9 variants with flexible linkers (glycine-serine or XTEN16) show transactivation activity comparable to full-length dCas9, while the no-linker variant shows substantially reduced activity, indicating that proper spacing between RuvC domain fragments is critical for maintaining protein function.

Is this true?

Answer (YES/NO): NO